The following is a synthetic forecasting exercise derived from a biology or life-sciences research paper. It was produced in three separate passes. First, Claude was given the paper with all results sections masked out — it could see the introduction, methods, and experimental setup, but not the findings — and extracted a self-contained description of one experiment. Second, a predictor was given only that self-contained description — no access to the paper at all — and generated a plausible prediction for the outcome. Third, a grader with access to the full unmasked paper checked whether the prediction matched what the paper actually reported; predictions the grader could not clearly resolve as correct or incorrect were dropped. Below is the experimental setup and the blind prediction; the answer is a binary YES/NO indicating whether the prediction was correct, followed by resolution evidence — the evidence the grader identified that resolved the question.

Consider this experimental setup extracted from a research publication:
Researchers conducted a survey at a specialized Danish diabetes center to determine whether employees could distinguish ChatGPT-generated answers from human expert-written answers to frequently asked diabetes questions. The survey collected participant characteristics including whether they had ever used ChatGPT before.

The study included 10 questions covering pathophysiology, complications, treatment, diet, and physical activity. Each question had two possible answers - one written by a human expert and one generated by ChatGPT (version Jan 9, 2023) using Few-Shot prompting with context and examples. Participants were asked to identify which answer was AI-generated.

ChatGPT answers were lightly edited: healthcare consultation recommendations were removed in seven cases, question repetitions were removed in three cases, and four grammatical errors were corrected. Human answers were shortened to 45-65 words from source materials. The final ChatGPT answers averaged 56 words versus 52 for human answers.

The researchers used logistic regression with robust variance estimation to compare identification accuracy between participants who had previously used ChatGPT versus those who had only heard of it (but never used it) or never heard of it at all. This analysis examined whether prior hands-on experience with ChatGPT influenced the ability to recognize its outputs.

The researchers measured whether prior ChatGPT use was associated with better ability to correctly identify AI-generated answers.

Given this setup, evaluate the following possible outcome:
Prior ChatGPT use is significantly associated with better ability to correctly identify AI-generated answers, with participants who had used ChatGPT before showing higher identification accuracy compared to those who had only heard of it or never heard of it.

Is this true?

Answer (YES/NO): YES